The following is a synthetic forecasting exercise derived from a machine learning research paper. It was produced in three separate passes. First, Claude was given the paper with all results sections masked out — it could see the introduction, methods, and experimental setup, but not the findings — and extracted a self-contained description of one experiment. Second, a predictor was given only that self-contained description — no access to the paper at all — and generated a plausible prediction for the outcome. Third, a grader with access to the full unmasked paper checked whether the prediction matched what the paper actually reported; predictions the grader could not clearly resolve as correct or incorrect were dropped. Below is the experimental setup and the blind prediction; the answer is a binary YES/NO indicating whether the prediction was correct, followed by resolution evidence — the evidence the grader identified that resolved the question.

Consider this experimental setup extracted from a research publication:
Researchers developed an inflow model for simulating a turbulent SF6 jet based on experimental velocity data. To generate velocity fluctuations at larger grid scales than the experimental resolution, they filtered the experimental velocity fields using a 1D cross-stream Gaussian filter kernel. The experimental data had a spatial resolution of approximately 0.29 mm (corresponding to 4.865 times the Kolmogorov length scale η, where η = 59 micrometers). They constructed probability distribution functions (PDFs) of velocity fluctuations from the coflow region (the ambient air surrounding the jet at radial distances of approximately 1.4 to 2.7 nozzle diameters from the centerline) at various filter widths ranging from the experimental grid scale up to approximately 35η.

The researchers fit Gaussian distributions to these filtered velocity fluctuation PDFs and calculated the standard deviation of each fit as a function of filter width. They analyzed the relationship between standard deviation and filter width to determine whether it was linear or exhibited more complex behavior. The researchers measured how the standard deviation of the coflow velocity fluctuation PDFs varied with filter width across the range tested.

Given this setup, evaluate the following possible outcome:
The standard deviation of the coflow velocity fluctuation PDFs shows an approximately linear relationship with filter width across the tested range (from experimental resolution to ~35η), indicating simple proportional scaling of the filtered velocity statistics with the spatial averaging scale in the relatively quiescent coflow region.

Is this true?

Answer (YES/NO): NO